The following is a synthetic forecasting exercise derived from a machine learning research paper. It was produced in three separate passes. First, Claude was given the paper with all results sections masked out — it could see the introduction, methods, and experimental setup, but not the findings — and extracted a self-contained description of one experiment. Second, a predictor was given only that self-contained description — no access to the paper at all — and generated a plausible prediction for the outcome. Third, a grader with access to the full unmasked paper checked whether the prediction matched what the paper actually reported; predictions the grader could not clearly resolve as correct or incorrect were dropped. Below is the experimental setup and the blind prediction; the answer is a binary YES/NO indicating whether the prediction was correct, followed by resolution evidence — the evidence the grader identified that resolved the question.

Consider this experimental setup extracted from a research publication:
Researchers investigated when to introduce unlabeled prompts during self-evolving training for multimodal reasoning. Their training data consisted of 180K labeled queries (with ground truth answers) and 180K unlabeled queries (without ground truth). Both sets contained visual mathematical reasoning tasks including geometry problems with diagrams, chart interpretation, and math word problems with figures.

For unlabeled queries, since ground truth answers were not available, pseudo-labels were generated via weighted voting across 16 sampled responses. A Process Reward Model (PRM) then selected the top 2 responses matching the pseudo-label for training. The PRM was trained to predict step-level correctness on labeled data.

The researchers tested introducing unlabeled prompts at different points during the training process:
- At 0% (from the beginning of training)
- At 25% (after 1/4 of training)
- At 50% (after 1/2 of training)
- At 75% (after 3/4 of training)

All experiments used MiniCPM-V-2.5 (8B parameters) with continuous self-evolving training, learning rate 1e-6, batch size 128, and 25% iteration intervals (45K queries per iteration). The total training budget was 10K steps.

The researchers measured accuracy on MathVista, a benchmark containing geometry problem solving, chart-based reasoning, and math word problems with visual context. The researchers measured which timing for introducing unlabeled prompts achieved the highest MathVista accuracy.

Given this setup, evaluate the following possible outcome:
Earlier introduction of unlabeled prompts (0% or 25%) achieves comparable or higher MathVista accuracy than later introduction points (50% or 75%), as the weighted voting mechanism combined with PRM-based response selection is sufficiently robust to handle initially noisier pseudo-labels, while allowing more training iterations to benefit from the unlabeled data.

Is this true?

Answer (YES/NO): NO